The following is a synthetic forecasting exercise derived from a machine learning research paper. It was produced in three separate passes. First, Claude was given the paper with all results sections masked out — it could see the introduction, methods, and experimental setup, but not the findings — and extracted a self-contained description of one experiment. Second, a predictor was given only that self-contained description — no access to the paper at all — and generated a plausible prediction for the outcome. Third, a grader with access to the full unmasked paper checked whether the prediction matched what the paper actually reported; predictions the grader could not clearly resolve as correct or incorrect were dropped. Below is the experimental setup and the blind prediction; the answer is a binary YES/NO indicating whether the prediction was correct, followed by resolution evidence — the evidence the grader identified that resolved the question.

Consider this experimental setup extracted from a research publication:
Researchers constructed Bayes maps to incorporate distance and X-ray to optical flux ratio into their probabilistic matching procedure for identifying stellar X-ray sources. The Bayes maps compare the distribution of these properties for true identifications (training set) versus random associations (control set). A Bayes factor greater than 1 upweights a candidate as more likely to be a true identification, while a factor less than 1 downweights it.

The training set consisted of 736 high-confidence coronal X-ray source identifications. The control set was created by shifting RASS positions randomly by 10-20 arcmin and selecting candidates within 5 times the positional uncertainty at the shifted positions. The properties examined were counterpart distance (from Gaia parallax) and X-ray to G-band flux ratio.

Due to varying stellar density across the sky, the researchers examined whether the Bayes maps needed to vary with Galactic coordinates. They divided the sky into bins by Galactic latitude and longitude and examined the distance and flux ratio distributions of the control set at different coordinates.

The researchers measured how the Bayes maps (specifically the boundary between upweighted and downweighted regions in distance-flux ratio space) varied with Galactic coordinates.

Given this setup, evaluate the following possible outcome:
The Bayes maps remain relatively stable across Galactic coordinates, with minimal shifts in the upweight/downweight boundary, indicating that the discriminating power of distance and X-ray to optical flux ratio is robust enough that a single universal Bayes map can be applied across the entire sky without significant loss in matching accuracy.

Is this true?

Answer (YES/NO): NO